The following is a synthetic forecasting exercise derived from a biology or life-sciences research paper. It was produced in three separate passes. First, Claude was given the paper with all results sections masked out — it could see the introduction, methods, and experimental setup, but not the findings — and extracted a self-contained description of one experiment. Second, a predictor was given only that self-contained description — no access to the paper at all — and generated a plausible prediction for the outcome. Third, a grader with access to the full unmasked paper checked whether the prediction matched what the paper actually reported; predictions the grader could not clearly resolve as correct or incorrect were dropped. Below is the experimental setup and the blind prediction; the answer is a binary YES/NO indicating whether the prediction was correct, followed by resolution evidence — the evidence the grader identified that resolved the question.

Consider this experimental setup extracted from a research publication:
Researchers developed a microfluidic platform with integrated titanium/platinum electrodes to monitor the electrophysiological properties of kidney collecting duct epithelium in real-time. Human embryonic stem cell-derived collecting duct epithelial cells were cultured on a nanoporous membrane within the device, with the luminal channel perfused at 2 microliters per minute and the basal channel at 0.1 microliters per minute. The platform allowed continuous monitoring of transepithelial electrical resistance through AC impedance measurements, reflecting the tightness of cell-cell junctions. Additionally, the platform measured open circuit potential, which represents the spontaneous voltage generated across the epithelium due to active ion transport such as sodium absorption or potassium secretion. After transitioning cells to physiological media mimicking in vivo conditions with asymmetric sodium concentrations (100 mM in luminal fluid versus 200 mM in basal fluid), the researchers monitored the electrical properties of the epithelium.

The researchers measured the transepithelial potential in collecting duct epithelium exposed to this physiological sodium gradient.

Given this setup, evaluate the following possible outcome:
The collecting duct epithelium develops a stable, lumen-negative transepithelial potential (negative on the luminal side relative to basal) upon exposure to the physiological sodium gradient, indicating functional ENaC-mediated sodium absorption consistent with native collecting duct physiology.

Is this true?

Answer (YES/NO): YES